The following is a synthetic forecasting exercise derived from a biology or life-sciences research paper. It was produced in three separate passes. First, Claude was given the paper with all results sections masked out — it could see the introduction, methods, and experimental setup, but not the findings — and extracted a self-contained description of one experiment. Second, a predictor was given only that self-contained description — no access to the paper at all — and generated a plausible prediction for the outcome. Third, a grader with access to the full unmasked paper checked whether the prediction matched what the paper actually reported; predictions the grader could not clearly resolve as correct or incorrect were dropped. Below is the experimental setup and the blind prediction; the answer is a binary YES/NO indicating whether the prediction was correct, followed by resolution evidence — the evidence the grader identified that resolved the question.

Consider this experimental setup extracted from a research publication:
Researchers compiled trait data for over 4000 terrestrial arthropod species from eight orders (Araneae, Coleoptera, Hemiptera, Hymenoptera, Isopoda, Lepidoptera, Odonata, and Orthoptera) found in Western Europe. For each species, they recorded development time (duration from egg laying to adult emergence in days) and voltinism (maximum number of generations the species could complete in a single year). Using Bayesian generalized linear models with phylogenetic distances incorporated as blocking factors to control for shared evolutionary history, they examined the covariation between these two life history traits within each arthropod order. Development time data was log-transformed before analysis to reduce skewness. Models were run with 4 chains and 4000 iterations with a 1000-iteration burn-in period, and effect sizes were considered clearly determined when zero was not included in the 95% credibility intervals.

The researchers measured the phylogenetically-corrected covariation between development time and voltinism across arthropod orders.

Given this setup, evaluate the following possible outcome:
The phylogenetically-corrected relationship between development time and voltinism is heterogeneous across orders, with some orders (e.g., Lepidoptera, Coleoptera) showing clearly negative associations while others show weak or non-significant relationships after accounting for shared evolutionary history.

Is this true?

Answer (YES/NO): NO